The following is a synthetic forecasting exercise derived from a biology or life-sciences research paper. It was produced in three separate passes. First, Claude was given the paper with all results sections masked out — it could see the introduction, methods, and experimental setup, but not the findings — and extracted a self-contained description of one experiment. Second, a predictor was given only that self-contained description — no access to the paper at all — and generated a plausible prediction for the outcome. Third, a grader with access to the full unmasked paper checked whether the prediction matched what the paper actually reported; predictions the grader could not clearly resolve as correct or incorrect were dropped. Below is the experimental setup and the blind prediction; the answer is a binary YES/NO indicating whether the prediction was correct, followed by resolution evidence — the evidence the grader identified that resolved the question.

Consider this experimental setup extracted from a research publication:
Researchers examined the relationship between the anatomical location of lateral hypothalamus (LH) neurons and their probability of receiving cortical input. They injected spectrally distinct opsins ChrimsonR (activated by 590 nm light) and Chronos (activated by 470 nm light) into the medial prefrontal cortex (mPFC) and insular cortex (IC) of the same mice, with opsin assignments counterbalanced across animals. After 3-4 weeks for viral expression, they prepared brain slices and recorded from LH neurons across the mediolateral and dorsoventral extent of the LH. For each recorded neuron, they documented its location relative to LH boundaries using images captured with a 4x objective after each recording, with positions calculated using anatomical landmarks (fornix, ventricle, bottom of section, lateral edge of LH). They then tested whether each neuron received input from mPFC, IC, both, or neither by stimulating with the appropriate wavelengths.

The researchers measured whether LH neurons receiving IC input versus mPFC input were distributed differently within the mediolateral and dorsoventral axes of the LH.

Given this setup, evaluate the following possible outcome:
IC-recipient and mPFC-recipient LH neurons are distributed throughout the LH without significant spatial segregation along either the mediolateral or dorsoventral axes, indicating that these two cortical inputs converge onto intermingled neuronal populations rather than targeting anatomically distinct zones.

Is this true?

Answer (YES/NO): NO